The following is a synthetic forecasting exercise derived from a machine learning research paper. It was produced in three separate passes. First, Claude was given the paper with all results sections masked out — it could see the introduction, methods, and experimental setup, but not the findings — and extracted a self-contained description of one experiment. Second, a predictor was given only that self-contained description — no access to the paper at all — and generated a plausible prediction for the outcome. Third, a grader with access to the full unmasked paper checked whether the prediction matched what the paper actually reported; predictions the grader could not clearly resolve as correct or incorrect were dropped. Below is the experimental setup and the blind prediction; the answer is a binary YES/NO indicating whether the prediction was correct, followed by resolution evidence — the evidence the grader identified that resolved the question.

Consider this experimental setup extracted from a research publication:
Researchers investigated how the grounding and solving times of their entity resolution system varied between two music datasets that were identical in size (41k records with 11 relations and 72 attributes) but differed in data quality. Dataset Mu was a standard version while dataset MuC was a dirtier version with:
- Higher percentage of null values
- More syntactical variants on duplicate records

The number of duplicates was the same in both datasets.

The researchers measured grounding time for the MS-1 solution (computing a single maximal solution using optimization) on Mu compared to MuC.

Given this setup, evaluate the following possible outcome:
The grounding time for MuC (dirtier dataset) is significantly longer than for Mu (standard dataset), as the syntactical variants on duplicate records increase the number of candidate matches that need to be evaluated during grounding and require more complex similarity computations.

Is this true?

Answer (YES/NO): YES